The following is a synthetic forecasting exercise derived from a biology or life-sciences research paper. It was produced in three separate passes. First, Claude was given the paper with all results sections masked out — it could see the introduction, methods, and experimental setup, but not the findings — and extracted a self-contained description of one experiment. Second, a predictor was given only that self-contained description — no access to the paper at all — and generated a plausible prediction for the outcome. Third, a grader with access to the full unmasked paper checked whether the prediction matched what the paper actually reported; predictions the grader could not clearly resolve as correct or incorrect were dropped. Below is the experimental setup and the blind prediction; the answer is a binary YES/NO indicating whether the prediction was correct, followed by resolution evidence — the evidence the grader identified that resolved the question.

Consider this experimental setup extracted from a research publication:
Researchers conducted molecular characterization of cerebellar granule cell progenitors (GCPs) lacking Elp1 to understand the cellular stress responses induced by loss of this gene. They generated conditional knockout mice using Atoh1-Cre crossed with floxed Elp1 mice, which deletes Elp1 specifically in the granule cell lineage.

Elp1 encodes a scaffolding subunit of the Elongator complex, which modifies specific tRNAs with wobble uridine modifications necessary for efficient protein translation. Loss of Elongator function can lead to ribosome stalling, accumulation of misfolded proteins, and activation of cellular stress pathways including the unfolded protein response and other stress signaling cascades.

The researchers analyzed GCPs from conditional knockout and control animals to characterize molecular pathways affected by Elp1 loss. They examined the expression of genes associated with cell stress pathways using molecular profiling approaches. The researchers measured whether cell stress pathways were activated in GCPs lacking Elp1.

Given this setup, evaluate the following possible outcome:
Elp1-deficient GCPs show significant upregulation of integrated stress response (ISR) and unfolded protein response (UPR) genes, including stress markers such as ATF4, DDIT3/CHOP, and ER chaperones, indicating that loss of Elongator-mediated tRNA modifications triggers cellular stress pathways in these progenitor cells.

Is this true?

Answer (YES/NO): NO